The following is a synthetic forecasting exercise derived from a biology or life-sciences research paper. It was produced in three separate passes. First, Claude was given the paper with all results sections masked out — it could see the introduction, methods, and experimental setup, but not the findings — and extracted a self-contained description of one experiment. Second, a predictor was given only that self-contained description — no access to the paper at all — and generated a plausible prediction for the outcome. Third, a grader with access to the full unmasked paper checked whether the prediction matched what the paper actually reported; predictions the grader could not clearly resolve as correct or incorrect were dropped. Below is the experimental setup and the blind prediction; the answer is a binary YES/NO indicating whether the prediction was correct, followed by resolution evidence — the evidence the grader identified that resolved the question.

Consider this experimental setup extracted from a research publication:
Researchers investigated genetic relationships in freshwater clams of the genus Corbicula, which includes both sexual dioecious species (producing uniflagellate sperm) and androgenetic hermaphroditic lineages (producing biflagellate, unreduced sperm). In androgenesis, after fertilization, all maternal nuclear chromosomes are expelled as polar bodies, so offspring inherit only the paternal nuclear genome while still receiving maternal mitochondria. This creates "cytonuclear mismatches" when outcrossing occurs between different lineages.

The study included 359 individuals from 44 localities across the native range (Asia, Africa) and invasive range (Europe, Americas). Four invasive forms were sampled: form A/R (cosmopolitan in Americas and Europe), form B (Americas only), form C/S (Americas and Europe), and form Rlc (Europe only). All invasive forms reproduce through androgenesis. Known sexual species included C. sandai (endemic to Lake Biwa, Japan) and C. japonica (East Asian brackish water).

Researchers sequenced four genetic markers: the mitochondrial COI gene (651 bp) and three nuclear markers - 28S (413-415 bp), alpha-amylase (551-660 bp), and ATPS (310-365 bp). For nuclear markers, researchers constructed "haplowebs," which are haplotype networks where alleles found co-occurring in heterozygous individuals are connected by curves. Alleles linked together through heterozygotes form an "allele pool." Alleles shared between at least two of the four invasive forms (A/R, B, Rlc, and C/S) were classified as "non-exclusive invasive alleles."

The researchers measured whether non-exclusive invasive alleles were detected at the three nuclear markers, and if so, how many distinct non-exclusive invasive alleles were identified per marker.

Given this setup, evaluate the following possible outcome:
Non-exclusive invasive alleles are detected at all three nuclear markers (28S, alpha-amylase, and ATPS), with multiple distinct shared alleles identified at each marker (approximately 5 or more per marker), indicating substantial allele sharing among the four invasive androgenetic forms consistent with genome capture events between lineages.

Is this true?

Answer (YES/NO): NO